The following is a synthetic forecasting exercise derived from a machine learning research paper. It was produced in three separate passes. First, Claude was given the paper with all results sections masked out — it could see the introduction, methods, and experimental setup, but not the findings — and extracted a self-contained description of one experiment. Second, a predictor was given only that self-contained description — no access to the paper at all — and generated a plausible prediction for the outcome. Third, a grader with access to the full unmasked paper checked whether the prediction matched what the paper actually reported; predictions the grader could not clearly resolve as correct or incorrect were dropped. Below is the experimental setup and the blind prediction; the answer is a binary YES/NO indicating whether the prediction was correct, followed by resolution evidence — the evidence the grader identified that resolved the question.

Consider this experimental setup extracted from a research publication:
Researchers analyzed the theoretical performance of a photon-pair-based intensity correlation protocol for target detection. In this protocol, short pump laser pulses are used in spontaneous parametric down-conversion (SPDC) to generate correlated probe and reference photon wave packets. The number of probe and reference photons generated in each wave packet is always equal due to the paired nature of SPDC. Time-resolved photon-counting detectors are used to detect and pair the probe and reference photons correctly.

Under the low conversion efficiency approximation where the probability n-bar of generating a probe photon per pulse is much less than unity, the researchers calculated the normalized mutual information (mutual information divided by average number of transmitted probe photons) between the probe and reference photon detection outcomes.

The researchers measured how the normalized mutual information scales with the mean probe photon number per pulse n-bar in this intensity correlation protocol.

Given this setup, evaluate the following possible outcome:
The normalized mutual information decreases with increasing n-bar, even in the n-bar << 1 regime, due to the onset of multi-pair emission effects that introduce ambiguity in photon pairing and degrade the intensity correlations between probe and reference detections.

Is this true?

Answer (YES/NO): NO